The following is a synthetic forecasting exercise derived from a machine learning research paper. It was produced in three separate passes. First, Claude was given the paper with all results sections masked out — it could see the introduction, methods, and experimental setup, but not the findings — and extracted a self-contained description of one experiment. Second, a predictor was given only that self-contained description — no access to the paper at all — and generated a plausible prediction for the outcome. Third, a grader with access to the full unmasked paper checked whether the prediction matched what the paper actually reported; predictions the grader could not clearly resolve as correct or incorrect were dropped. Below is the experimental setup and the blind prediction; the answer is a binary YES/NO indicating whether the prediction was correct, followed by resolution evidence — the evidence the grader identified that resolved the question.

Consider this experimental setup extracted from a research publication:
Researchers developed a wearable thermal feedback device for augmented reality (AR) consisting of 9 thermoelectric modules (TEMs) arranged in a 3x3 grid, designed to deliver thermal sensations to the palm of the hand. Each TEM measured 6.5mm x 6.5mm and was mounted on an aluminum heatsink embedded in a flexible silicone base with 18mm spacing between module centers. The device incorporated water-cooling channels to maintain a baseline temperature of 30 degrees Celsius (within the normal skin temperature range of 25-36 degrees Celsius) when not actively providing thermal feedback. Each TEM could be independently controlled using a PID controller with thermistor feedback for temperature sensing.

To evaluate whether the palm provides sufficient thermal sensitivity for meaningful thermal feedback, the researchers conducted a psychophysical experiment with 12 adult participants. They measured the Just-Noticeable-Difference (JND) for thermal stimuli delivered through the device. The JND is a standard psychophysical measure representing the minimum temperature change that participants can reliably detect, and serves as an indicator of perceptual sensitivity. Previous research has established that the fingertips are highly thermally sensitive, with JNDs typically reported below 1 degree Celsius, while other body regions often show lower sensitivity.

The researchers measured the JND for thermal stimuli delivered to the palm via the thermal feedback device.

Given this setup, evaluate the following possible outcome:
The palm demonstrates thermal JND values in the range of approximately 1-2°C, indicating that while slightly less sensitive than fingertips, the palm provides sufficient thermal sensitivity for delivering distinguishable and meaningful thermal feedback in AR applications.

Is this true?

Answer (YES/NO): NO